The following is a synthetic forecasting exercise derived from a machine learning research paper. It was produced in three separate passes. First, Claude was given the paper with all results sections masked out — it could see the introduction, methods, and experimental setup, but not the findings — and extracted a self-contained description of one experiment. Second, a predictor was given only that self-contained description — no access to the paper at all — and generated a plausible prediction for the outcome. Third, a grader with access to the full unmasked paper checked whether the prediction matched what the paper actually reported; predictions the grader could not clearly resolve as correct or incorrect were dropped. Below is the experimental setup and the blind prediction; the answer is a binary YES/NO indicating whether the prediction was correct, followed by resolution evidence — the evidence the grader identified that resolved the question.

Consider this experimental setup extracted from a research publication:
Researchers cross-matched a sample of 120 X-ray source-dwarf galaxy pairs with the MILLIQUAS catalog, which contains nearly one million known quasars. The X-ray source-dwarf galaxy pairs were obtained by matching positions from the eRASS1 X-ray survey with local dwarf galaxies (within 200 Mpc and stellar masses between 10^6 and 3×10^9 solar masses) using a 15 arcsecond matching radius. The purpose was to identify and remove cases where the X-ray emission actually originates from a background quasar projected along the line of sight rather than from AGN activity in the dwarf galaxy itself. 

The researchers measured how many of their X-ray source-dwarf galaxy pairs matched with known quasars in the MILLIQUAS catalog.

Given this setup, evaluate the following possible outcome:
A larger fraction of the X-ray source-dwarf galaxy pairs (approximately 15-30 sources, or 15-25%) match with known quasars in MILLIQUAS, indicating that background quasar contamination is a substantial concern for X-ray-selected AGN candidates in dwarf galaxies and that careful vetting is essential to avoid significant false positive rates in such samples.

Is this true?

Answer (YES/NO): NO